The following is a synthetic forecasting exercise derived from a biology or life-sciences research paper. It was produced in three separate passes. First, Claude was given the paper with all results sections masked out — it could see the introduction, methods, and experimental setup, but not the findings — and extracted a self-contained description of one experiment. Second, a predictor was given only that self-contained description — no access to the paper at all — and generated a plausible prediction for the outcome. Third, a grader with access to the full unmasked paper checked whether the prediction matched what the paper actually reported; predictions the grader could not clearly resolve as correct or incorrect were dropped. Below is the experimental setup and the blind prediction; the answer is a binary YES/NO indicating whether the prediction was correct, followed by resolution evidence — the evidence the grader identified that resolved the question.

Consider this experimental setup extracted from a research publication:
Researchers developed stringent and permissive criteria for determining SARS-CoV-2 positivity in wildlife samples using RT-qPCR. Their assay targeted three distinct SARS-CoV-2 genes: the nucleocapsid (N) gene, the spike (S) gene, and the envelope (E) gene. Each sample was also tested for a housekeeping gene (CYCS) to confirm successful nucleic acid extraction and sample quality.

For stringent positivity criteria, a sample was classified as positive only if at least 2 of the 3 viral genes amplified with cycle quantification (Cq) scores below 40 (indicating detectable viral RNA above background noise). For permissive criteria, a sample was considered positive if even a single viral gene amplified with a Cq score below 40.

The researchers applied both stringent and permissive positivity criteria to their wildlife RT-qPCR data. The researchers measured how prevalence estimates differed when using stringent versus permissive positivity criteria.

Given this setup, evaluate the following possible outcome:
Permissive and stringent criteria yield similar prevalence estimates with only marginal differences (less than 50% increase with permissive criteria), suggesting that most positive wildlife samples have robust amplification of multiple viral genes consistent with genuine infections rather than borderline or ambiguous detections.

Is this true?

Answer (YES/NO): NO